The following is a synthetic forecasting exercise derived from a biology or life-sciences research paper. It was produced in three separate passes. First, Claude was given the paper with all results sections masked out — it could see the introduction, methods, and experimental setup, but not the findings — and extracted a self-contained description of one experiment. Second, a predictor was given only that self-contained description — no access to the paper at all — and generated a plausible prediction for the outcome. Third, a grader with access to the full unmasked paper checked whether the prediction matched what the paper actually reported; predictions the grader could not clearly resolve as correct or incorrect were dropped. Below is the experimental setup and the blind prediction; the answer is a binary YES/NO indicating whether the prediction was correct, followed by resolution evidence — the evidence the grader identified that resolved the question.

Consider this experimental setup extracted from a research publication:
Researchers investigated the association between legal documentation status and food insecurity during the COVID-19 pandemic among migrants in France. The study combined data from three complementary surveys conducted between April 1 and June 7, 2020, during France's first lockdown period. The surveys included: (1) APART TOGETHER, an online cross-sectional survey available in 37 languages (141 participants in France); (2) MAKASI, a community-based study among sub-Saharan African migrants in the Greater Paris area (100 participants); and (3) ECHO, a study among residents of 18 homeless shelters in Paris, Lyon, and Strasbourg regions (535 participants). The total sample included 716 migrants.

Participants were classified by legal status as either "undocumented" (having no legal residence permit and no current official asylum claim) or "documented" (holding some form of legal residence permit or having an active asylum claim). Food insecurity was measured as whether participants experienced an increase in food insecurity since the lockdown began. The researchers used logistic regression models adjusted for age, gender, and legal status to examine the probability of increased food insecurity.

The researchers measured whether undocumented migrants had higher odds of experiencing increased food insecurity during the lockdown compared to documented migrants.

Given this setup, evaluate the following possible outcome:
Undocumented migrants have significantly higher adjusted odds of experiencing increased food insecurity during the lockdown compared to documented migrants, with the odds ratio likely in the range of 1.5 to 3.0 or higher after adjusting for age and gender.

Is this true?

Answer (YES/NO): YES